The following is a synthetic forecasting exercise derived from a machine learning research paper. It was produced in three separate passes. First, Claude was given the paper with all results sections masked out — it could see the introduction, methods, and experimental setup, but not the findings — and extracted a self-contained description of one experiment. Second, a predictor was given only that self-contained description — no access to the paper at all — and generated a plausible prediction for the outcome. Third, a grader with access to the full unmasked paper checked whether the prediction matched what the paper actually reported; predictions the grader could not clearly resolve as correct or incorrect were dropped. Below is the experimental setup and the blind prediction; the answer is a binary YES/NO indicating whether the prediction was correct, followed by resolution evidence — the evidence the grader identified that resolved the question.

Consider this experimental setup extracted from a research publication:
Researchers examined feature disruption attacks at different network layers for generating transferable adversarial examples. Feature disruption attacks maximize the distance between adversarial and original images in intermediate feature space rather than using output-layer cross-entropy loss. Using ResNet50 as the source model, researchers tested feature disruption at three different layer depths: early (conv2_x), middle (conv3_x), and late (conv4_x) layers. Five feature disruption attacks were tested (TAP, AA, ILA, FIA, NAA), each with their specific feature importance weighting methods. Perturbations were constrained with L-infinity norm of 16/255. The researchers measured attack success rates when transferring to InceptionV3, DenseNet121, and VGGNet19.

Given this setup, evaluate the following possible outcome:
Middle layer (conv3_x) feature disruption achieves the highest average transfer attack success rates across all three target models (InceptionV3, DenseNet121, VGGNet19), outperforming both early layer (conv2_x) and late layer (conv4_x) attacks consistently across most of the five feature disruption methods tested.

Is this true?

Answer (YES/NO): YES